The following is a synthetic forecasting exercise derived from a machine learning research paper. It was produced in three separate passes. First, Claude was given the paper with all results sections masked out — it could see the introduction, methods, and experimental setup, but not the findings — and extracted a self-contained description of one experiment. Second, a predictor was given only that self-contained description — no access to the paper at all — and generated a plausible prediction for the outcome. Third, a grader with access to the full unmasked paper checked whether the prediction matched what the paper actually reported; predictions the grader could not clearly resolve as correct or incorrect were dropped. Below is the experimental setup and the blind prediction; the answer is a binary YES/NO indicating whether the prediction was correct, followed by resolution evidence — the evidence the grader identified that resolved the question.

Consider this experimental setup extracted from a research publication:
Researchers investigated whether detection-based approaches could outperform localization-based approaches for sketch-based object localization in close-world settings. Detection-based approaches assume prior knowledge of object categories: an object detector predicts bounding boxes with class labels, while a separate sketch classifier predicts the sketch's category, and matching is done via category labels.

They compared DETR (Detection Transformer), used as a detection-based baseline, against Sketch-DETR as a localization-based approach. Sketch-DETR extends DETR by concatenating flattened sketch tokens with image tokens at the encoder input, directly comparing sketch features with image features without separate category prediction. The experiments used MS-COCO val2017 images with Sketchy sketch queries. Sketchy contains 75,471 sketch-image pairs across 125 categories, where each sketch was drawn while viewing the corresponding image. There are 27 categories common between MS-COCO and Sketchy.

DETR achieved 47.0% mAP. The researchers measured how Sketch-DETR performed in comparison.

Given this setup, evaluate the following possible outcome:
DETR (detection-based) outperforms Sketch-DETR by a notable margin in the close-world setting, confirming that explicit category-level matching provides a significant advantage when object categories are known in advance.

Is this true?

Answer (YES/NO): YES